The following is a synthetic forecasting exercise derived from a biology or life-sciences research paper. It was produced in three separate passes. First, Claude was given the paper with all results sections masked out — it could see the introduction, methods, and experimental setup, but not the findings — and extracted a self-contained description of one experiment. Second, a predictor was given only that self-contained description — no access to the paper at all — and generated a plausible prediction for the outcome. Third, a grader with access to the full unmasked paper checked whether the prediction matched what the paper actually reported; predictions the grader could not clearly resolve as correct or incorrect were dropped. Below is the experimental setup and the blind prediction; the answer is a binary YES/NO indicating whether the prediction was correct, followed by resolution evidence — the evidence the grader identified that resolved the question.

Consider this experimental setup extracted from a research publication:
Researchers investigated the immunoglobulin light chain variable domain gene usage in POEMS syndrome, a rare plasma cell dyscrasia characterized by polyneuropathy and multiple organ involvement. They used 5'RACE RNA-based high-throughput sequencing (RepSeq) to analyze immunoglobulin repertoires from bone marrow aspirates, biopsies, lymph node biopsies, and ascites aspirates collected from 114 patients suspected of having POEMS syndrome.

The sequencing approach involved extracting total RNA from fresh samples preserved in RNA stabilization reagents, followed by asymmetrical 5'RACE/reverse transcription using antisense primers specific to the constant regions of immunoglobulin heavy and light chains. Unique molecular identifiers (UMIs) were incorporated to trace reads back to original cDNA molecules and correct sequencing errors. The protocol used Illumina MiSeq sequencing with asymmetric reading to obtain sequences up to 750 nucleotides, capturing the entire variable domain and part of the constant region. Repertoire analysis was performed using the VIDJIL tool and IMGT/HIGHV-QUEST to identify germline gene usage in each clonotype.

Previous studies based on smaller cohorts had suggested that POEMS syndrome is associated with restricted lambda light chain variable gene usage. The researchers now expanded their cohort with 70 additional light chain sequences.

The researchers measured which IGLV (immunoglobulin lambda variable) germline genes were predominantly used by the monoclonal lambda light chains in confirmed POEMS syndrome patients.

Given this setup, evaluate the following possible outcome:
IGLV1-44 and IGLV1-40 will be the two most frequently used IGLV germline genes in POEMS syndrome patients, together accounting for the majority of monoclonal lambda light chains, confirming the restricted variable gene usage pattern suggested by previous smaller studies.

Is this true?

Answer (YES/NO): YES